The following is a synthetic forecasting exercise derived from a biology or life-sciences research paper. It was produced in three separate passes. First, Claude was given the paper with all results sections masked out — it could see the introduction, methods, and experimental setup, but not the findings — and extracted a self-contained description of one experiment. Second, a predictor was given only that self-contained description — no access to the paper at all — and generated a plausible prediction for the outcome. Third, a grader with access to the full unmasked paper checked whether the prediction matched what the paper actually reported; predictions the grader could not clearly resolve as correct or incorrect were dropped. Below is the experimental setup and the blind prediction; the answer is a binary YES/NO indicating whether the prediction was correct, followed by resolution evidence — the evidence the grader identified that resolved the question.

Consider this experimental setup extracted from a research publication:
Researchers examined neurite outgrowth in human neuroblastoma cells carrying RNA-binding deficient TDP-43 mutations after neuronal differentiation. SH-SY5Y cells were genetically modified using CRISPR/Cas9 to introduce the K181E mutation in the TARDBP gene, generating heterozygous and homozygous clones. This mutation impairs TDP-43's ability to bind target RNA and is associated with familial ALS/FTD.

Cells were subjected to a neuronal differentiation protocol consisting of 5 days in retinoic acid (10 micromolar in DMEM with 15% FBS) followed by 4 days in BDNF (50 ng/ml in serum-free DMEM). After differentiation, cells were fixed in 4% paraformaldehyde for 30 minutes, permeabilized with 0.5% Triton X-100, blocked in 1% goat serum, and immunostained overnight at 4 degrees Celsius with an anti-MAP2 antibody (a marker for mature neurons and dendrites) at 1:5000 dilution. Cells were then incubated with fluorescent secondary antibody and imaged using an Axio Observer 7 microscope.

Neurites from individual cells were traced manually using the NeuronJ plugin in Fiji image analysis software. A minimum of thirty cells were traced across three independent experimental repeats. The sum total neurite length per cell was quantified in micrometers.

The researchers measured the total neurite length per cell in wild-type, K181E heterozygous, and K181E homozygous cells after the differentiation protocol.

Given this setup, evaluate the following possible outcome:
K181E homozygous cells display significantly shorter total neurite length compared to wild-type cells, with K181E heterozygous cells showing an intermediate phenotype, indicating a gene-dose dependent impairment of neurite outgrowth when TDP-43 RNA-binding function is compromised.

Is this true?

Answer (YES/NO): NO